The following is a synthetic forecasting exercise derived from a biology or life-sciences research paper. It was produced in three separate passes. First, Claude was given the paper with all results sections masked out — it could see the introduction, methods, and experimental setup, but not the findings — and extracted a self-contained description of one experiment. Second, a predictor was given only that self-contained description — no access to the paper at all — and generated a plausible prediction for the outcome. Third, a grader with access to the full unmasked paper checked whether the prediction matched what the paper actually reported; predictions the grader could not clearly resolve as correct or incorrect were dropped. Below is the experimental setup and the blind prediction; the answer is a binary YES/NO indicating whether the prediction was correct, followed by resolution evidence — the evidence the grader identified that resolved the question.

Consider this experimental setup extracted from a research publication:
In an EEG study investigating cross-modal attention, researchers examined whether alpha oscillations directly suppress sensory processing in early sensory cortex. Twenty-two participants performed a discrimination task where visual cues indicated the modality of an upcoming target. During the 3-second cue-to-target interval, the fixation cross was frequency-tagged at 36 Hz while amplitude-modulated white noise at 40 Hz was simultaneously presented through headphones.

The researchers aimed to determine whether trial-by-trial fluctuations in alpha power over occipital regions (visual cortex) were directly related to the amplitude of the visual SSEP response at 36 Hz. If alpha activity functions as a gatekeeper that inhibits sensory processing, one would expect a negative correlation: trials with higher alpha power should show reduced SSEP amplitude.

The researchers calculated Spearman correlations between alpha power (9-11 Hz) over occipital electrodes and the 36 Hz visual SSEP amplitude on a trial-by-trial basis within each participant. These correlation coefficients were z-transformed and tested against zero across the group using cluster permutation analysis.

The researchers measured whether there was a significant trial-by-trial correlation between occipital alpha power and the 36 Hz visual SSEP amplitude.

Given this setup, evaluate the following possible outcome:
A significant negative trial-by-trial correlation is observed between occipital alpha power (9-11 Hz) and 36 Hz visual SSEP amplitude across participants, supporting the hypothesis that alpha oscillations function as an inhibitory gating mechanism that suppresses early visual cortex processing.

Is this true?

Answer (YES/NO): NO